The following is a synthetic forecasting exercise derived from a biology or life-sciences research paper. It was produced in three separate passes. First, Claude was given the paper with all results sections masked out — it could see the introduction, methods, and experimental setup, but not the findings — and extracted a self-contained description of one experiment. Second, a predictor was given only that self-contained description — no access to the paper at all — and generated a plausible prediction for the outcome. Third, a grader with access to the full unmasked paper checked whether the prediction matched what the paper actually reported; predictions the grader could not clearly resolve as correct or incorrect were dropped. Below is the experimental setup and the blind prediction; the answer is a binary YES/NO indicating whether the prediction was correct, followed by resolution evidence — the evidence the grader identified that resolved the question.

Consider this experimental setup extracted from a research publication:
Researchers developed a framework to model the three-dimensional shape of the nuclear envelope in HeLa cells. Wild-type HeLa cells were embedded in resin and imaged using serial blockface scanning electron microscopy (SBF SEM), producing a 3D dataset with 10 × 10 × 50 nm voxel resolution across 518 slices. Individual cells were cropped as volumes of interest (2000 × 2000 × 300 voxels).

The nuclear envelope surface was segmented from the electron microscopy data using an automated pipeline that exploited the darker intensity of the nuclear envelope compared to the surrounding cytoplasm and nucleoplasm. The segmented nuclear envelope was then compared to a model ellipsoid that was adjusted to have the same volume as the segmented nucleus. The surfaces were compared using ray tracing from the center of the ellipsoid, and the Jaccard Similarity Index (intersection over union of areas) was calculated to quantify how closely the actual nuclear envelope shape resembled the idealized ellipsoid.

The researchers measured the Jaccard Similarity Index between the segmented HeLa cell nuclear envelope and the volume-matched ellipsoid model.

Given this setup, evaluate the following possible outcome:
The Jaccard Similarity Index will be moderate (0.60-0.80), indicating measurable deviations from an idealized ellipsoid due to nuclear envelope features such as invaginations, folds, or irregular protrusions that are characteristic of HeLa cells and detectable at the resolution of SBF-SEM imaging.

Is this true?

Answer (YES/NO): YES